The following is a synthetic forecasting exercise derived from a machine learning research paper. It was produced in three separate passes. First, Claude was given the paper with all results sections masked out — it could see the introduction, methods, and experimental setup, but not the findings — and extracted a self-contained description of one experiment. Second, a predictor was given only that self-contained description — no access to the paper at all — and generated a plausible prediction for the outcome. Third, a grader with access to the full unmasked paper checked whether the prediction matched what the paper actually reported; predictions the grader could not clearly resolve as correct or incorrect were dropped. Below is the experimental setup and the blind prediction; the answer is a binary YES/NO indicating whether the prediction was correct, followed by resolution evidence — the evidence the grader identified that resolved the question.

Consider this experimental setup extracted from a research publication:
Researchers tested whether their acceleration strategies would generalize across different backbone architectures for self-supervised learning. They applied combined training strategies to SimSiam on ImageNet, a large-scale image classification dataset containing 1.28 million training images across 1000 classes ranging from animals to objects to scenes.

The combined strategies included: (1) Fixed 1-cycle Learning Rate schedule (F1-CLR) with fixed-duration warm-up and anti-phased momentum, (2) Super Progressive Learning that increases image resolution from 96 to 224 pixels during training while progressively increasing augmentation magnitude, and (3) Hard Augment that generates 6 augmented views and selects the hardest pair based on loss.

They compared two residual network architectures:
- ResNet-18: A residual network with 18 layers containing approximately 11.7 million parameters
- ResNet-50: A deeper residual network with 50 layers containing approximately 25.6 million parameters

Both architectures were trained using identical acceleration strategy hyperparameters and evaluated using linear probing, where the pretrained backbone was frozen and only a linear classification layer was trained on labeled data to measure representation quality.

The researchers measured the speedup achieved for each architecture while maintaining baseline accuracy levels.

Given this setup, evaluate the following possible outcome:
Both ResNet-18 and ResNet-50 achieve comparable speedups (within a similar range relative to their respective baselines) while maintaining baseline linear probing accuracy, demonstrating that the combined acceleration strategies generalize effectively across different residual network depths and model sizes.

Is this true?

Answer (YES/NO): YES